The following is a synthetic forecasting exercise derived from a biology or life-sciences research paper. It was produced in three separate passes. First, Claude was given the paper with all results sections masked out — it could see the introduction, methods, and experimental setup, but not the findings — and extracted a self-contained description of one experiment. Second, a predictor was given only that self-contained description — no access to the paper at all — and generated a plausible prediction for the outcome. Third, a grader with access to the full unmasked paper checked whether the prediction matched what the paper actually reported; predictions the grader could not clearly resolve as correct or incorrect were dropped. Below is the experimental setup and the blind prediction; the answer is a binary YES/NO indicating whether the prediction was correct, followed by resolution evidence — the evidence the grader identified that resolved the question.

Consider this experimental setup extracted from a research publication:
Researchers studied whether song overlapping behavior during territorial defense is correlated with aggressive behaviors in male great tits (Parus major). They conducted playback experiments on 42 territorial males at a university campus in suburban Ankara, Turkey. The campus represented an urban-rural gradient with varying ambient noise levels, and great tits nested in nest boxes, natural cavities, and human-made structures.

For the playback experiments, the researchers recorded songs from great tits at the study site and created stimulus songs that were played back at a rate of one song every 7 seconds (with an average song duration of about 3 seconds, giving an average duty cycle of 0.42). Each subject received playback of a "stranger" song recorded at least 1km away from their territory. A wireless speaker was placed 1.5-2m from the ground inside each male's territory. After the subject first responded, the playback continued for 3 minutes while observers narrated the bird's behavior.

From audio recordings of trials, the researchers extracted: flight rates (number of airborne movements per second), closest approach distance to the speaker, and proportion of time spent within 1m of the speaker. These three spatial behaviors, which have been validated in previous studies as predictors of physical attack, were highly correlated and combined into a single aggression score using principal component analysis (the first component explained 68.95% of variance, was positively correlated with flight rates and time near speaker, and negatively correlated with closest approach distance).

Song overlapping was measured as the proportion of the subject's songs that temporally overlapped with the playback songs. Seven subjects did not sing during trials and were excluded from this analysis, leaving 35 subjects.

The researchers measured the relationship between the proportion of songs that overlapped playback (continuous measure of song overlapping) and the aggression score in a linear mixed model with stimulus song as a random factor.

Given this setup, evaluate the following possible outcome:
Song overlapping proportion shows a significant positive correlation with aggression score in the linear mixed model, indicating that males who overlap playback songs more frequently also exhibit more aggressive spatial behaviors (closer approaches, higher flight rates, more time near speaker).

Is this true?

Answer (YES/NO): NO